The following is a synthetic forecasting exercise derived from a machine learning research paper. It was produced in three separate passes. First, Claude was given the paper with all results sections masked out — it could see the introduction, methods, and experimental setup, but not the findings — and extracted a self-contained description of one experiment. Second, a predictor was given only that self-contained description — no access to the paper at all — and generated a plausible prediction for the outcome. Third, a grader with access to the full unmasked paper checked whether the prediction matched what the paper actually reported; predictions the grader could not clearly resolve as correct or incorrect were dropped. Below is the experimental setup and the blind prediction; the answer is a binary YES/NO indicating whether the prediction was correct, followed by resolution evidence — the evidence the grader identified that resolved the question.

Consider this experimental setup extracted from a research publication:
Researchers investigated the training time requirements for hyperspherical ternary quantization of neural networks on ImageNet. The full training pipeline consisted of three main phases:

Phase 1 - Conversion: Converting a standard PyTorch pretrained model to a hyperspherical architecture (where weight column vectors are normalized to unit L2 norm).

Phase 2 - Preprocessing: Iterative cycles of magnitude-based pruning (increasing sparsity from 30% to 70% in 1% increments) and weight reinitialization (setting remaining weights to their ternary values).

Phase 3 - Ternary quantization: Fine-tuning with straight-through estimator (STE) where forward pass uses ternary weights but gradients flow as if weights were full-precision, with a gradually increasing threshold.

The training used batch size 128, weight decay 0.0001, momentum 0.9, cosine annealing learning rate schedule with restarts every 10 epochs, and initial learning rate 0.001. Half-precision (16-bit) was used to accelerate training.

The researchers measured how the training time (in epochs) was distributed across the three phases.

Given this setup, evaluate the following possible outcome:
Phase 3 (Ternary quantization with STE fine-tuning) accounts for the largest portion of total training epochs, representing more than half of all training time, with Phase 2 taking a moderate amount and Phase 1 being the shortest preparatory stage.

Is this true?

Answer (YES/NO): NO